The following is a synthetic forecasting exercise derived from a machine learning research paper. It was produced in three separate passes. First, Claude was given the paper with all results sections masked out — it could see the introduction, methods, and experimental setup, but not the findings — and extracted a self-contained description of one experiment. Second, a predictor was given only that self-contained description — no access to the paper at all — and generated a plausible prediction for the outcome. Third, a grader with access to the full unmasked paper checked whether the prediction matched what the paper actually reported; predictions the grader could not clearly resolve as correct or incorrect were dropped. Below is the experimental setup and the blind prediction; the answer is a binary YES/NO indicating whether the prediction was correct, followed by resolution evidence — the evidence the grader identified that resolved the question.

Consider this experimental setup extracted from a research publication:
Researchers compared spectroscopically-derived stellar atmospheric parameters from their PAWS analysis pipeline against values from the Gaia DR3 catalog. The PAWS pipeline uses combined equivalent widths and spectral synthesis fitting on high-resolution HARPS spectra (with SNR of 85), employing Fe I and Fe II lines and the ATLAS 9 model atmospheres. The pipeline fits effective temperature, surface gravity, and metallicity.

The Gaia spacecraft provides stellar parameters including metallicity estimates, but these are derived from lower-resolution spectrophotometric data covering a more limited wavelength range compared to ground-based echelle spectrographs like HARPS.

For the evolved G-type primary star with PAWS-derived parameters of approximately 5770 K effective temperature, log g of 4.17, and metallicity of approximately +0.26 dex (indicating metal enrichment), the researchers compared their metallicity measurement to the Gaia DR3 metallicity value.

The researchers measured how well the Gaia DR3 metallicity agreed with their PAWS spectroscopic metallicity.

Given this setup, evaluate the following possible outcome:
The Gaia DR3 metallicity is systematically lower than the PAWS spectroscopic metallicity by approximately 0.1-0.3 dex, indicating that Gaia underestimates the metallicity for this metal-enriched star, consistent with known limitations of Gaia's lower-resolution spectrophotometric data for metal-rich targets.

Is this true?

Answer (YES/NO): NO